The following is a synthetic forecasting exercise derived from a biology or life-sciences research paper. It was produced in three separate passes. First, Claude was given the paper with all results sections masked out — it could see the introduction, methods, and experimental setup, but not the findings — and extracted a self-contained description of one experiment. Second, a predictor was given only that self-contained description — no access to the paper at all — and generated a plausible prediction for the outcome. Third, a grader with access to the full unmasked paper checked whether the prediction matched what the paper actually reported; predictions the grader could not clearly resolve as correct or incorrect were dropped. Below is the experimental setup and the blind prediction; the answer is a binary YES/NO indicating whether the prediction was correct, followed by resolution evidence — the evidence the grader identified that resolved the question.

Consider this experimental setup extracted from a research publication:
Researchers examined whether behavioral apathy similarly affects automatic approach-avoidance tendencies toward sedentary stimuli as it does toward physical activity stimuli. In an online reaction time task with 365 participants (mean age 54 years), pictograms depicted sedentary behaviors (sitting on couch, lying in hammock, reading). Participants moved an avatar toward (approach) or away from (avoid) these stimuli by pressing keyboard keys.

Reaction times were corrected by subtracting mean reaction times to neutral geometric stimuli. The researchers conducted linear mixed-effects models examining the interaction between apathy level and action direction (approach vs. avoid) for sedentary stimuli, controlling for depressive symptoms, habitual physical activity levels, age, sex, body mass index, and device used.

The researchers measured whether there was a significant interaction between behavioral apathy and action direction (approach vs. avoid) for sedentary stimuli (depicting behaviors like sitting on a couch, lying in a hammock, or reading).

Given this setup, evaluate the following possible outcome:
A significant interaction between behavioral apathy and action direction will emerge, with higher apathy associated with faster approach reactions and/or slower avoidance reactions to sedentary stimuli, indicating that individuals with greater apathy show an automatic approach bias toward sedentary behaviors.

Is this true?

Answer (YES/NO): NO